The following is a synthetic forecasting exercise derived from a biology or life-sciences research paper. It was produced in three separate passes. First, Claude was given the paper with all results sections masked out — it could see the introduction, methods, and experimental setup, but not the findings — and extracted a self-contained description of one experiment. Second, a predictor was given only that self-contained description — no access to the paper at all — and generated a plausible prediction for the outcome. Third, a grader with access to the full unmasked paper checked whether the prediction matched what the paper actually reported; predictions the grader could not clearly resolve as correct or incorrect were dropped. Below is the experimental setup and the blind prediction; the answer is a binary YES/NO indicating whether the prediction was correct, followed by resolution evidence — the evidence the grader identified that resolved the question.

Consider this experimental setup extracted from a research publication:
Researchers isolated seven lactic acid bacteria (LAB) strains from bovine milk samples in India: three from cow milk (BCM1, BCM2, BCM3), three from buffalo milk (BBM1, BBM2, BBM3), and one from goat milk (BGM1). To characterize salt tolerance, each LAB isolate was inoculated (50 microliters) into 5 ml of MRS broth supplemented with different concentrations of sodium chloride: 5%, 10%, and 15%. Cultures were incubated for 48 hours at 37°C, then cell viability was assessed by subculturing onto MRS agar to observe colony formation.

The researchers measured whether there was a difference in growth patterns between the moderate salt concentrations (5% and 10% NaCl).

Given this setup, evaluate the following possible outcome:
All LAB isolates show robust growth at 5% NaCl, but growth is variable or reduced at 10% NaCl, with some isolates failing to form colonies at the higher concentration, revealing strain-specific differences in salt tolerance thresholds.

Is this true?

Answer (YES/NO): NO